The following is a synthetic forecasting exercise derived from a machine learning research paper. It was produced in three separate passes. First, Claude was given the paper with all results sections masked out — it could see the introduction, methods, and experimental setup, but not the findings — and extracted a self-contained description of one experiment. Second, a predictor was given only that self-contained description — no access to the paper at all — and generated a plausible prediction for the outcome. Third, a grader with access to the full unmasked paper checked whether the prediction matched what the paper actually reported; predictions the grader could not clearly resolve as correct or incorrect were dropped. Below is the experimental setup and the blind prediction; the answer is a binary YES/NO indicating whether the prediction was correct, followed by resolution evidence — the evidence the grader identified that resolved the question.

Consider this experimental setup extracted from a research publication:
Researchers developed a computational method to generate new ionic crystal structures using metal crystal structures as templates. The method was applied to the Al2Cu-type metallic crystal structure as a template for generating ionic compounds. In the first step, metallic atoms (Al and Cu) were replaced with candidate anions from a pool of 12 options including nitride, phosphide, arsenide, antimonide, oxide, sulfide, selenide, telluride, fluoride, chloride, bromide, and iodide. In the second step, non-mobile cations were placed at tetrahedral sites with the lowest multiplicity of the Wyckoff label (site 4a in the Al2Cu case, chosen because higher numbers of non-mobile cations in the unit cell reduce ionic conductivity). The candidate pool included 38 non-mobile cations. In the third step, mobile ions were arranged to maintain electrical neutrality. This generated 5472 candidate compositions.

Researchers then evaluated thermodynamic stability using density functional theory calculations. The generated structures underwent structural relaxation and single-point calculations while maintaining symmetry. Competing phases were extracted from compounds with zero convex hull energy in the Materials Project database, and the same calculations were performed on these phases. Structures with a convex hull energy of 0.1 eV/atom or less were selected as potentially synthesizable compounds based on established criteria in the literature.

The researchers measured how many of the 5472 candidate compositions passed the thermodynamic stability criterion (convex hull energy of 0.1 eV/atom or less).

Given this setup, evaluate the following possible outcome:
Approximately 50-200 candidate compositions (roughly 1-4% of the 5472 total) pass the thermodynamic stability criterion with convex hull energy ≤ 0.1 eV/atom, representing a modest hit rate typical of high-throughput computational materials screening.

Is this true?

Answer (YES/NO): YES